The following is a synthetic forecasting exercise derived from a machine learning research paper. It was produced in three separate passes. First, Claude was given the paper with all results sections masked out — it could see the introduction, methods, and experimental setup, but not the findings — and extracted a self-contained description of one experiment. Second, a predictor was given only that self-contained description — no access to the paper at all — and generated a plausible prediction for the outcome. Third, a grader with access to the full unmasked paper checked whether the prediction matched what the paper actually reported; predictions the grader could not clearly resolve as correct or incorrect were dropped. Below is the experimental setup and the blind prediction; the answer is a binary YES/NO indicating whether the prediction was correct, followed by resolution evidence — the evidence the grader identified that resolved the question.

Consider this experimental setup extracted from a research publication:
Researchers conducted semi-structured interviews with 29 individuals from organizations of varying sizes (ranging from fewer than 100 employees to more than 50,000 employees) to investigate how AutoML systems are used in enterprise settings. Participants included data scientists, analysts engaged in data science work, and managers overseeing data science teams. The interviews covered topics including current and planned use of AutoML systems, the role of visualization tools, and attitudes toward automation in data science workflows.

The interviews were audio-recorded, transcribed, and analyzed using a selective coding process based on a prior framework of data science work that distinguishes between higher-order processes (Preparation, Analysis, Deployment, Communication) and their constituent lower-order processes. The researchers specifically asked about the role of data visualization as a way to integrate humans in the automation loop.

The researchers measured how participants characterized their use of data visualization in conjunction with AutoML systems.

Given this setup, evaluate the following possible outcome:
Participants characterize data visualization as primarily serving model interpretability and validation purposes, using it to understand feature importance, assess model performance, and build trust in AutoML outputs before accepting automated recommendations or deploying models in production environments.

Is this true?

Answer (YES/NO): NO